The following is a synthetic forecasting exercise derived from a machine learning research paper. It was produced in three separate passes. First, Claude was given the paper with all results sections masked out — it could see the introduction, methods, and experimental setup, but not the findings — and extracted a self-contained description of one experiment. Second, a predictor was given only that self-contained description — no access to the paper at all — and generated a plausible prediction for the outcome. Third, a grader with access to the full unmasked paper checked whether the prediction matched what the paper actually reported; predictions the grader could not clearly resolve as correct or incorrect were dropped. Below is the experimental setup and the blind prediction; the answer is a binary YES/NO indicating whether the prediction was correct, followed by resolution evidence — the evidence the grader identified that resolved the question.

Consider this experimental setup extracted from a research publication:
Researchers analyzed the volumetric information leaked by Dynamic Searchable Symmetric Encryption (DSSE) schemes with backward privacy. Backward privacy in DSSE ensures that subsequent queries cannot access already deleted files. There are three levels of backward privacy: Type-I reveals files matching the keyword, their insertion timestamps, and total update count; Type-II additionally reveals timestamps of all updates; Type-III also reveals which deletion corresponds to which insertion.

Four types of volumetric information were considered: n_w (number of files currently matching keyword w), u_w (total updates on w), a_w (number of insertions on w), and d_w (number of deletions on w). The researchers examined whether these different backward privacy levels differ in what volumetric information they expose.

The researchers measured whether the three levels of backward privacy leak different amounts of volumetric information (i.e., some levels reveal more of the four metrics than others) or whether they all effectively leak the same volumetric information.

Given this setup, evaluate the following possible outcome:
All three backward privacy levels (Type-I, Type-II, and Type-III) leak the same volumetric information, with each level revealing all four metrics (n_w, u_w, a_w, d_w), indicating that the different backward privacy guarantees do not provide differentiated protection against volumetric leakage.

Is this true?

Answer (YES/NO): YES